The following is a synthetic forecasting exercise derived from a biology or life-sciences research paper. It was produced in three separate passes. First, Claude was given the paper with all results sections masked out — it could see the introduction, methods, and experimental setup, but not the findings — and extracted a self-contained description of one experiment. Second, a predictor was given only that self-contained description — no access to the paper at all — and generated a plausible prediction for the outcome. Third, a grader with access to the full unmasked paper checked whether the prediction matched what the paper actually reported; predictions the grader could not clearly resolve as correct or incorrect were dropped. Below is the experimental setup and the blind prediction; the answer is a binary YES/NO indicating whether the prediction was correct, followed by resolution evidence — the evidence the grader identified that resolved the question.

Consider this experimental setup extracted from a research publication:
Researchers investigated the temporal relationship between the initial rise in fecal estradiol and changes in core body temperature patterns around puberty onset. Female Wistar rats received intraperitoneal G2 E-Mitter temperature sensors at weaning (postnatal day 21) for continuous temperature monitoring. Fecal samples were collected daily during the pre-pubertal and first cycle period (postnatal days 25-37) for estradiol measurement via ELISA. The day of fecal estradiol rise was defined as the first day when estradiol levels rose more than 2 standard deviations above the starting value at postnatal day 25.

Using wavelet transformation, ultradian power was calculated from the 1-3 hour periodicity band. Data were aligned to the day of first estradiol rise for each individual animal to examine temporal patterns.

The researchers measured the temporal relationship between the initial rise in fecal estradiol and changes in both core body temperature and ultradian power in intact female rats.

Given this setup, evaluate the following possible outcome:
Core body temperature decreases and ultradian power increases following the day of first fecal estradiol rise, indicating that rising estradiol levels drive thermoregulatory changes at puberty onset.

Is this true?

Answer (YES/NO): NO